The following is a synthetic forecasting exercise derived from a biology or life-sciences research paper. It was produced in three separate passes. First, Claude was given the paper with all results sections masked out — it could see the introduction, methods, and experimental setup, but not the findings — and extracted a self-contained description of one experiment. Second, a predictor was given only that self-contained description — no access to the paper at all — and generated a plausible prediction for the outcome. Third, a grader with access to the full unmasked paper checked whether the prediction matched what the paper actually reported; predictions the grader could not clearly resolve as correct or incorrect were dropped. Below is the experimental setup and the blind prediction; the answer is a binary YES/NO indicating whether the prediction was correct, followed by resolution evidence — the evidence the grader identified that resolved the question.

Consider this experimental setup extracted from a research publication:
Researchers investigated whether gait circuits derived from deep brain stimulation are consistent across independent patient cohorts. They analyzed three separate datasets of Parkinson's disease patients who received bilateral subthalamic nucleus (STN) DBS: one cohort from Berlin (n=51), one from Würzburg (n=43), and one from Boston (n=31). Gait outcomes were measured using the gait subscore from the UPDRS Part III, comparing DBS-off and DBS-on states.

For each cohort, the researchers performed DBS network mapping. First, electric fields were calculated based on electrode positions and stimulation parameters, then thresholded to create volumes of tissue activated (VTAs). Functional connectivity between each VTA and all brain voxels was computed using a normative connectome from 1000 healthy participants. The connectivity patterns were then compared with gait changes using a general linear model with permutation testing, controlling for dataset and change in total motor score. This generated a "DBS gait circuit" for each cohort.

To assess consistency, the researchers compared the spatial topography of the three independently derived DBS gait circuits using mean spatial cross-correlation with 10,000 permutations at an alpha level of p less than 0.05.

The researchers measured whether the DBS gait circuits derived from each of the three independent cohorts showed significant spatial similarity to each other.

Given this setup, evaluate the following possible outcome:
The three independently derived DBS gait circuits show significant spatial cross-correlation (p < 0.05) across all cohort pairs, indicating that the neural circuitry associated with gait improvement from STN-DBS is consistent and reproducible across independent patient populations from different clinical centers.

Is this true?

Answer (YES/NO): YES